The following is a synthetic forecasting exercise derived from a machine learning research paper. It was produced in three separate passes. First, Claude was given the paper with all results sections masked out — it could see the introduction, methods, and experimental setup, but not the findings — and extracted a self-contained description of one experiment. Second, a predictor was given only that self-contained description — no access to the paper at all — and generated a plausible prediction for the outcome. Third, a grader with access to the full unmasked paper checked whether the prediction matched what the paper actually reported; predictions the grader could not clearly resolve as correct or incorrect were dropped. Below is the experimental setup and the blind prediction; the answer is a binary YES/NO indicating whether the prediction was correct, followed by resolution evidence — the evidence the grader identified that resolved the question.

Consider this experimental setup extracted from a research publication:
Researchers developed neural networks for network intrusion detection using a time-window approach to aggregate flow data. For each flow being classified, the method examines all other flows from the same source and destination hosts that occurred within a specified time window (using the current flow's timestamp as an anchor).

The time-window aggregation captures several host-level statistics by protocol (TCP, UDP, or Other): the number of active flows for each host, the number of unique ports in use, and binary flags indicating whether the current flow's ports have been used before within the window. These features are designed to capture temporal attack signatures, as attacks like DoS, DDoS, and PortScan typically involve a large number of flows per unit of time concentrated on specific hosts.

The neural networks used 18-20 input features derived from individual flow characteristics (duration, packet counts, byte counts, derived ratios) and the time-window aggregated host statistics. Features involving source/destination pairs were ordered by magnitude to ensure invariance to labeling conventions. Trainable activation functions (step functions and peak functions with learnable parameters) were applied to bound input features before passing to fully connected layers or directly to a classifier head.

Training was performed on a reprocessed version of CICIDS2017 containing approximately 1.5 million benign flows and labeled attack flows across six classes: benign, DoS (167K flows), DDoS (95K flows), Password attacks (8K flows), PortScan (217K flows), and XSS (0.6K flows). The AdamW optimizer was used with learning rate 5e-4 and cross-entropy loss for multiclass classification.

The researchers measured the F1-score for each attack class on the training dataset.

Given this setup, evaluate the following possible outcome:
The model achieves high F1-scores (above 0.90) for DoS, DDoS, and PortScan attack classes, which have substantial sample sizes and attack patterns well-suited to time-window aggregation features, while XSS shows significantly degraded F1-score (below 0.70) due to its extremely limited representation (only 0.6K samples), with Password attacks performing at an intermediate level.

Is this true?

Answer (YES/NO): YES